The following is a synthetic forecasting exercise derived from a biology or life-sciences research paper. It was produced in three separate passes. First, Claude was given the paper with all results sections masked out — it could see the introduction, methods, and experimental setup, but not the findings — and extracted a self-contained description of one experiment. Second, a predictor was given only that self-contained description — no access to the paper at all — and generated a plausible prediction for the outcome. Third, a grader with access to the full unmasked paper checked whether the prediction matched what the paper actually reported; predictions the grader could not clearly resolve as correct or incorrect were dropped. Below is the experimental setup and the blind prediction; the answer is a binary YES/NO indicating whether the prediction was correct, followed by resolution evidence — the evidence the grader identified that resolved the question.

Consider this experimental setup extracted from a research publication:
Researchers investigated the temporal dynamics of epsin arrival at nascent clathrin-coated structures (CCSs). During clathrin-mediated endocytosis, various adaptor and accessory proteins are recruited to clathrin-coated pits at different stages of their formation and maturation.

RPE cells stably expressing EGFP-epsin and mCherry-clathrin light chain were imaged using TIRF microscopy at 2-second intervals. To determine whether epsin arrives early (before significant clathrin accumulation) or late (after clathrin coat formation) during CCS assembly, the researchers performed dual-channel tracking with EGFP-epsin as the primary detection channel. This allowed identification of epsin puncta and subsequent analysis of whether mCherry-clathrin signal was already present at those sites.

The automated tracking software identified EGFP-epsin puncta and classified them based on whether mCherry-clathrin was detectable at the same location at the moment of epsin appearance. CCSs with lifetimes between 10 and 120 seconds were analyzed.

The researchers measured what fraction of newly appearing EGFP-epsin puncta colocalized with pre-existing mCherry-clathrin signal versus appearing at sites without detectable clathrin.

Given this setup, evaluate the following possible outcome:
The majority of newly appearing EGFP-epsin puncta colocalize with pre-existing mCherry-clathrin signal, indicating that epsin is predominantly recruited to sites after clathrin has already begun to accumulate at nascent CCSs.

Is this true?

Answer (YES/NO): NO